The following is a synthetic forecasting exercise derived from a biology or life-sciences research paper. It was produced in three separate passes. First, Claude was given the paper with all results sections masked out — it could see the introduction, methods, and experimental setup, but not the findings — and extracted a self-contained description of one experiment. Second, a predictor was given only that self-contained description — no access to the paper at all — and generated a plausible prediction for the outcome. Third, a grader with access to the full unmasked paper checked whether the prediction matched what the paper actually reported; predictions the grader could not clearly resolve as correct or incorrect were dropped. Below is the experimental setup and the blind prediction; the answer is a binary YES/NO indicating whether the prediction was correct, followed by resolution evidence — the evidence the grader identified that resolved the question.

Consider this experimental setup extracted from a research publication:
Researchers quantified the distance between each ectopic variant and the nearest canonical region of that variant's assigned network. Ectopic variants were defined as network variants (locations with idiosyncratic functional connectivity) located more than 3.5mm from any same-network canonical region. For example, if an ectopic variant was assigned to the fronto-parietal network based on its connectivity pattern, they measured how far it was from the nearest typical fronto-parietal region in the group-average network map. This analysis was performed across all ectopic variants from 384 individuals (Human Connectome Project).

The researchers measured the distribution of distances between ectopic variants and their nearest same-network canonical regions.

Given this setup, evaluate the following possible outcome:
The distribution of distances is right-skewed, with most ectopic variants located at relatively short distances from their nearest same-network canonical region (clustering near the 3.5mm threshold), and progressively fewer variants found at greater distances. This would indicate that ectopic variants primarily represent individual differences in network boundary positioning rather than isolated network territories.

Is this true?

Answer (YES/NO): NO